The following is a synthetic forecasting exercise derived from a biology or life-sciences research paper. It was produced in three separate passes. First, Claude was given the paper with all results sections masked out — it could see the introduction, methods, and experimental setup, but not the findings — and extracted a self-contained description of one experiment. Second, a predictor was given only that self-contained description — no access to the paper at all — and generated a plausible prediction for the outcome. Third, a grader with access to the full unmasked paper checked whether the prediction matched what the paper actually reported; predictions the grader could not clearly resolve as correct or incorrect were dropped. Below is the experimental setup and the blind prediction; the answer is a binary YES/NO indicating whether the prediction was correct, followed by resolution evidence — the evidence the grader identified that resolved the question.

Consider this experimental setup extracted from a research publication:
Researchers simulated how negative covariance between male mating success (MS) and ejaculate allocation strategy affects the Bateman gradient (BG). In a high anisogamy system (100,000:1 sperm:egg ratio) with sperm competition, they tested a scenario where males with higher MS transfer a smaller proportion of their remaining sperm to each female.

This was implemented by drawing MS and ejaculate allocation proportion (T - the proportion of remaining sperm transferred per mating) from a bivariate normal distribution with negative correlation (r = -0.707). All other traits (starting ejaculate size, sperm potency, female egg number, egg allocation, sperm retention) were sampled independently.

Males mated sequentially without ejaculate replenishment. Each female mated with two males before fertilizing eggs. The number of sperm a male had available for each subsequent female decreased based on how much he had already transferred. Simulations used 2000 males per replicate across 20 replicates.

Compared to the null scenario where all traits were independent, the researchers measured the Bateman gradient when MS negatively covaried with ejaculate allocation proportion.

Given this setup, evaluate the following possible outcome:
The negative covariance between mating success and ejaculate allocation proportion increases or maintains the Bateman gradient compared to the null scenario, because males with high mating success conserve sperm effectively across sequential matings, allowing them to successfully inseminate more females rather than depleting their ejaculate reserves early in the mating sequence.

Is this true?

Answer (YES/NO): YES